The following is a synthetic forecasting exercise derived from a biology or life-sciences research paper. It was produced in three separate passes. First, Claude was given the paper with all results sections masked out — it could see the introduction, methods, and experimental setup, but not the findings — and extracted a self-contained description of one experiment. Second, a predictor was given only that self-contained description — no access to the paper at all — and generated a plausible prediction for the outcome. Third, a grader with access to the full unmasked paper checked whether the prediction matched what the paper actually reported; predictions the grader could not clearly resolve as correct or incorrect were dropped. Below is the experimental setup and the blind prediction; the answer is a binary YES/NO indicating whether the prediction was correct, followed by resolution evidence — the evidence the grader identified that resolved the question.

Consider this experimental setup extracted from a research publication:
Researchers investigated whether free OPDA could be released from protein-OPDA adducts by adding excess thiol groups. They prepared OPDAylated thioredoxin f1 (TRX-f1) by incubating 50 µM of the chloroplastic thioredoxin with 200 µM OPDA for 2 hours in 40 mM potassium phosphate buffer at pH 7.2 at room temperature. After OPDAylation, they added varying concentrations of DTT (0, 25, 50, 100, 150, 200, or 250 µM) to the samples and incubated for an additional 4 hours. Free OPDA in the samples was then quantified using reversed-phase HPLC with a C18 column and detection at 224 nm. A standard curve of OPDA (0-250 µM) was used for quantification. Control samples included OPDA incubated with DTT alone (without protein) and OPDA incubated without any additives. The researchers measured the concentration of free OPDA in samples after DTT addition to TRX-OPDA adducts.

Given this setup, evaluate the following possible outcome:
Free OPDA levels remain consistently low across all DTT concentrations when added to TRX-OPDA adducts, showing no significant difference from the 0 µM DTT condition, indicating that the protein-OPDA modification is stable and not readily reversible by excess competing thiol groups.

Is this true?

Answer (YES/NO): NO